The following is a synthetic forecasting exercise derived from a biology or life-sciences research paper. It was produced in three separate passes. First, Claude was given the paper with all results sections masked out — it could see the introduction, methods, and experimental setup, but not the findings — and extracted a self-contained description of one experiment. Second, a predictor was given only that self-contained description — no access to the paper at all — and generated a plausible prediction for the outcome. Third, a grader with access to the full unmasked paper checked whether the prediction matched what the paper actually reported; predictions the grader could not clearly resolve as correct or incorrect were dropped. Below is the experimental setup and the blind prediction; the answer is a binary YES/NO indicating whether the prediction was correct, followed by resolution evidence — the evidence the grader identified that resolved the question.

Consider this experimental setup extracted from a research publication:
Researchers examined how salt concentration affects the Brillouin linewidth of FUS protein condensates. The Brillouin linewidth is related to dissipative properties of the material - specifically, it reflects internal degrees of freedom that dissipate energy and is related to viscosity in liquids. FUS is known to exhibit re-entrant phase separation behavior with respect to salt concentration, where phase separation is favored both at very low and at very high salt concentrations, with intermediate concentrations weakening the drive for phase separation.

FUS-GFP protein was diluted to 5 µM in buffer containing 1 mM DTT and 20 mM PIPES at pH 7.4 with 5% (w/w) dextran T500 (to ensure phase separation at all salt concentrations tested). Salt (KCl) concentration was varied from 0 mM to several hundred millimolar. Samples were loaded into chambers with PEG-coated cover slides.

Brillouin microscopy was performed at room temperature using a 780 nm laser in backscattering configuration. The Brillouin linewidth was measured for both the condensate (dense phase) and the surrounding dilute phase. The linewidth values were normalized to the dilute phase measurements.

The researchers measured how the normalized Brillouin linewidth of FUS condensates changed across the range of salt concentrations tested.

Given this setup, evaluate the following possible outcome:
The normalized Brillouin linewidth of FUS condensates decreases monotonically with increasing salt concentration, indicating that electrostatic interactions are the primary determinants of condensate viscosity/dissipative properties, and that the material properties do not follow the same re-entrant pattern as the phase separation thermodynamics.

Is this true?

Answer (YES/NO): NO